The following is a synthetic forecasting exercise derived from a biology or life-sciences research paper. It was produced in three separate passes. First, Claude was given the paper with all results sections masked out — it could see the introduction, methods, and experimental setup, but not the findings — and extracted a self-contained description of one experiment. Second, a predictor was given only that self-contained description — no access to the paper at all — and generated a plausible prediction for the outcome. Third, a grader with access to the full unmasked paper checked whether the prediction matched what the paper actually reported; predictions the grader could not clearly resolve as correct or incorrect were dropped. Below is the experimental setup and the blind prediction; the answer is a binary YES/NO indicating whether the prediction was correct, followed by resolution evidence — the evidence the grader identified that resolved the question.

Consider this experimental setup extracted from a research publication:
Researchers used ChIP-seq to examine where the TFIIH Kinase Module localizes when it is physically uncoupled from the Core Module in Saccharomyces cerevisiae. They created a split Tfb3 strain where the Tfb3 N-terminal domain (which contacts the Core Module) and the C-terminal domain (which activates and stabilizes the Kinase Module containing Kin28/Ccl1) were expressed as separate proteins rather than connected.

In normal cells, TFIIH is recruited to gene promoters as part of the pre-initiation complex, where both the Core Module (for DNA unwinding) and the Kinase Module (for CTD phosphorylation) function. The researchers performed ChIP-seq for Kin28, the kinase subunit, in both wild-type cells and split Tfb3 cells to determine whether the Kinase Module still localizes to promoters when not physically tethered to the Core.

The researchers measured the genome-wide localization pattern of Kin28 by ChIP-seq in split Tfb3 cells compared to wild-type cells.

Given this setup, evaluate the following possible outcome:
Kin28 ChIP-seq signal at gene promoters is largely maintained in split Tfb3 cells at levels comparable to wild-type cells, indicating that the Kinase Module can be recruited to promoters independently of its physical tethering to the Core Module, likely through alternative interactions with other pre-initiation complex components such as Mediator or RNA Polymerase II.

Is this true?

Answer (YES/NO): NO